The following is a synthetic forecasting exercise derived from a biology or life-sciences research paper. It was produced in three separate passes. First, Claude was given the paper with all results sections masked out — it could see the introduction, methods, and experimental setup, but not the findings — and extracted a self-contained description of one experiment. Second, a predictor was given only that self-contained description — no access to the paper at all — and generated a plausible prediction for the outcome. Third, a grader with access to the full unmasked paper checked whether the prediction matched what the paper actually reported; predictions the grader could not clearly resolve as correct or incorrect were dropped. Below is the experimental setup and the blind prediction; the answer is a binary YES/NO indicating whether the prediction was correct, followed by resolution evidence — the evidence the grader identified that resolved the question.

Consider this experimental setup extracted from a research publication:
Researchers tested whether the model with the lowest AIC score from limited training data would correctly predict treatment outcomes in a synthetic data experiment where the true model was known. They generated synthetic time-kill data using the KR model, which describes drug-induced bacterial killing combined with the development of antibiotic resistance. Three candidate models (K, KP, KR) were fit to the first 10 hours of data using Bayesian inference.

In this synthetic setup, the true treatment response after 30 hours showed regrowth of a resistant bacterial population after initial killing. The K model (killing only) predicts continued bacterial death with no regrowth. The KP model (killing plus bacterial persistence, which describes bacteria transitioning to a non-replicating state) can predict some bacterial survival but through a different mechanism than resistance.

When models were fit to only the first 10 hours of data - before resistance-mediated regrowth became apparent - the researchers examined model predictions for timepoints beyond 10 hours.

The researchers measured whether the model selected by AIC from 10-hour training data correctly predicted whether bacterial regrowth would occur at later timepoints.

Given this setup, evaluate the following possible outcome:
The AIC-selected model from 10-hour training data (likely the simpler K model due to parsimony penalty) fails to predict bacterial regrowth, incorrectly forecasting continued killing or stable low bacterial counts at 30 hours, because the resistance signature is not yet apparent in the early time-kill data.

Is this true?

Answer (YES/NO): NO